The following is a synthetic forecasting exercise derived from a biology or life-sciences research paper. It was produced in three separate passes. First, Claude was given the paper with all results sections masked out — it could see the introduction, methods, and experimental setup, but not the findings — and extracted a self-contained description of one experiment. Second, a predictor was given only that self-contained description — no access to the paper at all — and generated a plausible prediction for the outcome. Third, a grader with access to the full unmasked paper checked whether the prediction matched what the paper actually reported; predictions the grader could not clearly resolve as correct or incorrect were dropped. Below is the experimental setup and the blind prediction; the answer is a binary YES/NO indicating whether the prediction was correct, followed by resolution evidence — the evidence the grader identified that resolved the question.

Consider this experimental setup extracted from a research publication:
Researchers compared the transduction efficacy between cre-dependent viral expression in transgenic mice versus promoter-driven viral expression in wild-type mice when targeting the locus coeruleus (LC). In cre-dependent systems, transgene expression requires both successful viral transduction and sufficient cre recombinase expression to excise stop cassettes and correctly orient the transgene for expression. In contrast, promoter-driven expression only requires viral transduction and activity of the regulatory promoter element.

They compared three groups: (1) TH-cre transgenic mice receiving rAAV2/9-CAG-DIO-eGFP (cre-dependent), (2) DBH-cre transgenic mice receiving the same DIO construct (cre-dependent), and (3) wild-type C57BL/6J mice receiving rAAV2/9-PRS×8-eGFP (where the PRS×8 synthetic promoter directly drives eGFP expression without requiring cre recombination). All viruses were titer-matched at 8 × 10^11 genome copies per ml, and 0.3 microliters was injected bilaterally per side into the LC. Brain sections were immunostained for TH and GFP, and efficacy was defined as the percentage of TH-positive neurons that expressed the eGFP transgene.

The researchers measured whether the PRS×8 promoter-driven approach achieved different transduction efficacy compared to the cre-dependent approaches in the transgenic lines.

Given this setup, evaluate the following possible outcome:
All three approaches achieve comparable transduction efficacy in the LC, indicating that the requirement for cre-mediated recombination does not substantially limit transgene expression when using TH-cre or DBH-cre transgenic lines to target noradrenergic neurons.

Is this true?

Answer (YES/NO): NO